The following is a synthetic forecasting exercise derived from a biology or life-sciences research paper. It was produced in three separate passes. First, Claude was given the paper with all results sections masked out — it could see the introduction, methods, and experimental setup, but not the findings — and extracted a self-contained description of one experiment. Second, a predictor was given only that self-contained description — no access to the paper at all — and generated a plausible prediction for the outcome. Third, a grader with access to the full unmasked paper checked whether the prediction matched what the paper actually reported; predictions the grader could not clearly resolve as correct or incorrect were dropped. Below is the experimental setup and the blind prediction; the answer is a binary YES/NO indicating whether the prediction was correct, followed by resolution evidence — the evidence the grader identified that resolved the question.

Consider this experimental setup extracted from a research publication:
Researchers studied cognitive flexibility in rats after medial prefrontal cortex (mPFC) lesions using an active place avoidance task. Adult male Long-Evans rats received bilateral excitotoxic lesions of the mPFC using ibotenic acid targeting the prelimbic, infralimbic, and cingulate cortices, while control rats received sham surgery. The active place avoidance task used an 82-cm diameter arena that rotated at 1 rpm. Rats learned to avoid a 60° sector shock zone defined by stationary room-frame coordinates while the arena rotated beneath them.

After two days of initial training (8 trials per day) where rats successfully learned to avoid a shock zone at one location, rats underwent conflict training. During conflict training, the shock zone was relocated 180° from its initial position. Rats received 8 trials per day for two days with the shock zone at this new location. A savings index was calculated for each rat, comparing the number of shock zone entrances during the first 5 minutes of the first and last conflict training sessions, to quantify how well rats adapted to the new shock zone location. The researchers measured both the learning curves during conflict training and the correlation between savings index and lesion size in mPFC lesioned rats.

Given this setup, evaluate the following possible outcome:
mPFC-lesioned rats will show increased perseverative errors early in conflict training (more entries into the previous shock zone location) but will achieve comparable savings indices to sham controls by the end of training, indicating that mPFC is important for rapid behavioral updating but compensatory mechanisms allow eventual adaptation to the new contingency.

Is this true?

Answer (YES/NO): NO